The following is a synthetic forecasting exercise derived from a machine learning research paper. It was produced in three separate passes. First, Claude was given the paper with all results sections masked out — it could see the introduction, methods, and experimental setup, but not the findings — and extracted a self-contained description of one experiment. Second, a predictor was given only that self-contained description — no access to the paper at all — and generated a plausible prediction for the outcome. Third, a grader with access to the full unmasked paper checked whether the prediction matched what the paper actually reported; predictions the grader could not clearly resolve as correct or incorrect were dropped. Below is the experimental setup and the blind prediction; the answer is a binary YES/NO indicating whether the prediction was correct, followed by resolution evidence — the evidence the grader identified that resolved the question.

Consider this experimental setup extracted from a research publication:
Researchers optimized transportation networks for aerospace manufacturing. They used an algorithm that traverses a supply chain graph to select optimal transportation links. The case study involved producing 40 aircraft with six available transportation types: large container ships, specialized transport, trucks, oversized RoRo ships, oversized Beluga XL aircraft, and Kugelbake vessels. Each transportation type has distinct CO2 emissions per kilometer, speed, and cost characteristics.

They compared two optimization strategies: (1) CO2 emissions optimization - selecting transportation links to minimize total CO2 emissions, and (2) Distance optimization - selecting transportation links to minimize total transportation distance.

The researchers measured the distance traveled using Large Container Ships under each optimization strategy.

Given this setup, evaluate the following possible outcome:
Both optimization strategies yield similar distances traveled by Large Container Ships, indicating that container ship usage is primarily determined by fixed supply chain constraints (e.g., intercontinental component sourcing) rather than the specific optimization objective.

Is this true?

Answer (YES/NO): NO